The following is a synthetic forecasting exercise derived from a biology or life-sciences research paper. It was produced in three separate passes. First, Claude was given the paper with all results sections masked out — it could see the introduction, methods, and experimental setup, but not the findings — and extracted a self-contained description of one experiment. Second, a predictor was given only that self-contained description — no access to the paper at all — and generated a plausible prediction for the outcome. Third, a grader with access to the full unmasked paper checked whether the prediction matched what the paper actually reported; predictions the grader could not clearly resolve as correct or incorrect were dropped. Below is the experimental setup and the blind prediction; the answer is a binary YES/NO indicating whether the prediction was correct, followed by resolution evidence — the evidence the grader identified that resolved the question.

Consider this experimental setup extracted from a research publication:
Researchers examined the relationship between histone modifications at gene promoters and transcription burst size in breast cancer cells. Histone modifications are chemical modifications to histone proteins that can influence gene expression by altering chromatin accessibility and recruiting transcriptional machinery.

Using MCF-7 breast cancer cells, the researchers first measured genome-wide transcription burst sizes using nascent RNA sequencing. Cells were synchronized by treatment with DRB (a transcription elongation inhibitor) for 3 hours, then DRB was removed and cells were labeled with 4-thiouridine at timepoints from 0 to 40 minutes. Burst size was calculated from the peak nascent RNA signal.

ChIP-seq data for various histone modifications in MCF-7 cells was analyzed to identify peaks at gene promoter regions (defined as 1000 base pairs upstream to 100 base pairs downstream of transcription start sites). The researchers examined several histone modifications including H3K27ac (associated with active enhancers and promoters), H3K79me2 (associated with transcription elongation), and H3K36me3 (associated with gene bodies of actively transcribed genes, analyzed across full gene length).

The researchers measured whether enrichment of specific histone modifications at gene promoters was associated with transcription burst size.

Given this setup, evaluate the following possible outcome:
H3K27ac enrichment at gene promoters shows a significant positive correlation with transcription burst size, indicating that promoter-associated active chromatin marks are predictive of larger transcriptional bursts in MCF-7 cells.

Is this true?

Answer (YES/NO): YES